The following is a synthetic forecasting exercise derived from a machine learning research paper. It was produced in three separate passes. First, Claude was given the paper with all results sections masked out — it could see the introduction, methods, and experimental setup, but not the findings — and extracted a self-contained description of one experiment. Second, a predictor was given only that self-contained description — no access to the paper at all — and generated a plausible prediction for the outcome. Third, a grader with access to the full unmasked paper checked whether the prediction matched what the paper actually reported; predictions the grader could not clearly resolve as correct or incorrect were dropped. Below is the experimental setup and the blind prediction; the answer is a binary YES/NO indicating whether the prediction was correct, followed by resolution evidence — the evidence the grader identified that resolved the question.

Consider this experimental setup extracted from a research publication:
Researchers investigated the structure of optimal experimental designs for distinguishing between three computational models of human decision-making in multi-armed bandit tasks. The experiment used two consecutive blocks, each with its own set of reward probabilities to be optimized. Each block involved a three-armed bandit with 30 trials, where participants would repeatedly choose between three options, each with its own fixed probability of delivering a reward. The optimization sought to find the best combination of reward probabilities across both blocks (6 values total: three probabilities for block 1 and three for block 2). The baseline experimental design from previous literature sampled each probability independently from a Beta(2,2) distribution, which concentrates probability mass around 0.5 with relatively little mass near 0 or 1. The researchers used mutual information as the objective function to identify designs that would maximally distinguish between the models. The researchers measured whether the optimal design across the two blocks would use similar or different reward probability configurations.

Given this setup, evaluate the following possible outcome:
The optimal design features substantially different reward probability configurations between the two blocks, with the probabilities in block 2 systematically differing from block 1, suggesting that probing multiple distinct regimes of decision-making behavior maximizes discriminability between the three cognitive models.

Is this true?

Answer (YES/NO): YES